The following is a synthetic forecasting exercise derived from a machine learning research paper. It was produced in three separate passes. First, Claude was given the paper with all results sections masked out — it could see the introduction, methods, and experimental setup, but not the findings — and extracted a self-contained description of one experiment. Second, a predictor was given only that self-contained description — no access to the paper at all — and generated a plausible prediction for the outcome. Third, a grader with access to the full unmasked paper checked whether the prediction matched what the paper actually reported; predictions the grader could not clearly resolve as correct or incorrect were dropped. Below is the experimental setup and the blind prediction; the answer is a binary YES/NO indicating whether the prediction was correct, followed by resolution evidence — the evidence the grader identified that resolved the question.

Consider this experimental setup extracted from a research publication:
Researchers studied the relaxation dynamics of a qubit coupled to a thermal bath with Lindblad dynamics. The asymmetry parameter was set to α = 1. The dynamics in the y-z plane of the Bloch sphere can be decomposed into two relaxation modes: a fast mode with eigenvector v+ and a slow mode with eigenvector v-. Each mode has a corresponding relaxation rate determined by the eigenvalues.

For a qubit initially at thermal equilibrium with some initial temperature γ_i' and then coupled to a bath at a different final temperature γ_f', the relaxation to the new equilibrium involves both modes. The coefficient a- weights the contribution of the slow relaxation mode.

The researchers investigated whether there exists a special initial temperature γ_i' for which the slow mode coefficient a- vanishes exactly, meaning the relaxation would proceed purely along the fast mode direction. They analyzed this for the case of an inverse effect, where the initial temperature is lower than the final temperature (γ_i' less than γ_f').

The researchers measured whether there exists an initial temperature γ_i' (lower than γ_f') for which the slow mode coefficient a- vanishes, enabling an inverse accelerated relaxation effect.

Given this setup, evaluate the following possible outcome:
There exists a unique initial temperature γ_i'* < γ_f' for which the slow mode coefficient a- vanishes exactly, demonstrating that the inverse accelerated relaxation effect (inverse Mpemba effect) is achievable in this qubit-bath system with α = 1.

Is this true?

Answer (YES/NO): YES